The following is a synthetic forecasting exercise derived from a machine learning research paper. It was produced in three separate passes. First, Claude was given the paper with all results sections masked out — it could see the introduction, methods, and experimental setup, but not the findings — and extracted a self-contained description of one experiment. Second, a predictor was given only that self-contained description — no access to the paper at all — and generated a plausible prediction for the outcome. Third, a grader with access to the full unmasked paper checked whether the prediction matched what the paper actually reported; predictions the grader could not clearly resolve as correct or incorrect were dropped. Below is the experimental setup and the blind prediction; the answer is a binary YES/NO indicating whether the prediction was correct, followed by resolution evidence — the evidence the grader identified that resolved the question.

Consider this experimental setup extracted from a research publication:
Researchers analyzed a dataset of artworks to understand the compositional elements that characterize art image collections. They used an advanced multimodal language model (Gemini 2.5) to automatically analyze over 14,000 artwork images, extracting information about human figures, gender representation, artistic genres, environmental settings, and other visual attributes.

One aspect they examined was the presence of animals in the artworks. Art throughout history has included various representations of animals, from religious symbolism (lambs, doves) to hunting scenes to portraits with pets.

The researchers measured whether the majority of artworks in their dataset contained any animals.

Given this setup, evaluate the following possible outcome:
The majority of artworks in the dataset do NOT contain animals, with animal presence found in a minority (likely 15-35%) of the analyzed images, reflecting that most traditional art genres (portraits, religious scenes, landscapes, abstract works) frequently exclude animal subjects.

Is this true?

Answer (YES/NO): YES